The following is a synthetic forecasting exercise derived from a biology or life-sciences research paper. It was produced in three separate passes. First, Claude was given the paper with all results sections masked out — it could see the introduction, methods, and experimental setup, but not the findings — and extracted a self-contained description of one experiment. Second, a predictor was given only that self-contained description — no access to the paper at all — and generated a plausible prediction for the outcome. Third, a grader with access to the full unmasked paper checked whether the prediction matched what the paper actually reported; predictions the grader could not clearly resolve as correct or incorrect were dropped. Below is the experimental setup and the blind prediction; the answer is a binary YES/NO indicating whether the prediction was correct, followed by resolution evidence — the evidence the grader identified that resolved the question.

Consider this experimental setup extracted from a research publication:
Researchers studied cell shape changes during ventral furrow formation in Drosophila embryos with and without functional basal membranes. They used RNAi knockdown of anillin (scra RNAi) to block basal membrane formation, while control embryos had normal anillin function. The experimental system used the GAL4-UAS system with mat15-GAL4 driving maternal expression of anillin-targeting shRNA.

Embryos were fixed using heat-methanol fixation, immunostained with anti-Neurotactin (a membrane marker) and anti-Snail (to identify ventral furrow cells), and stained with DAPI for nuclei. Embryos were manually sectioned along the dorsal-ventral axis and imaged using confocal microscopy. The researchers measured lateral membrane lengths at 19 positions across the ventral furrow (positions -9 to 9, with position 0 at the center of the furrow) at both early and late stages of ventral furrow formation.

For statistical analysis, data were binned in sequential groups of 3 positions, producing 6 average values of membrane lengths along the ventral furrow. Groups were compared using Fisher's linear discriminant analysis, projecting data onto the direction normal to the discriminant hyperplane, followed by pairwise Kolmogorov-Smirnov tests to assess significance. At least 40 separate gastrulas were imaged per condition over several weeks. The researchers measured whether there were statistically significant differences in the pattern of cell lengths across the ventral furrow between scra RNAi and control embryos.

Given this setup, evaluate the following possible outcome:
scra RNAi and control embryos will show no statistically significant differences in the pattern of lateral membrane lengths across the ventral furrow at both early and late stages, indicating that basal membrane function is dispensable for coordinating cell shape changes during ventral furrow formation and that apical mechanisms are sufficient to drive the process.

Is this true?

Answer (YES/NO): NO